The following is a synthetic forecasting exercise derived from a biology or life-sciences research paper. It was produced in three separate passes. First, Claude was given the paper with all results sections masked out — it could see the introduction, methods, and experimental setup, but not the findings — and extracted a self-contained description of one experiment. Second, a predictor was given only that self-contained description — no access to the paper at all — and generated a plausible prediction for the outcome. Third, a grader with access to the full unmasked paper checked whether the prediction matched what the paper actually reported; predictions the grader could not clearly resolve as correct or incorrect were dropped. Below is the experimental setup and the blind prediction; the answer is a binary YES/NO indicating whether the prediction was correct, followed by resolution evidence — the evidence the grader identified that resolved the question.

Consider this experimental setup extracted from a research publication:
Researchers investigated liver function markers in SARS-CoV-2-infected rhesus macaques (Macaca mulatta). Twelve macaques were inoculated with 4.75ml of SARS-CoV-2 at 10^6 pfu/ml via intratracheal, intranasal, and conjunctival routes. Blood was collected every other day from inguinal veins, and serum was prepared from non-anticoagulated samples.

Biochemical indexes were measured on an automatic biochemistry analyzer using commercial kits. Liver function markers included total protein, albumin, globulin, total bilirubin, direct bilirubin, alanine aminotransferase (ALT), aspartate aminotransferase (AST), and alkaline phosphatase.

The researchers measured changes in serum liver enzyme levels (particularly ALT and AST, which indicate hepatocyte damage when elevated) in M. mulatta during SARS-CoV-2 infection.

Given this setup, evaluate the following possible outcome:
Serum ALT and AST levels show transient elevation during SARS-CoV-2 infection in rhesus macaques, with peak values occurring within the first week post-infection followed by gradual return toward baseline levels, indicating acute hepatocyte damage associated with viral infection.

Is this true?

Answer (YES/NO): NO